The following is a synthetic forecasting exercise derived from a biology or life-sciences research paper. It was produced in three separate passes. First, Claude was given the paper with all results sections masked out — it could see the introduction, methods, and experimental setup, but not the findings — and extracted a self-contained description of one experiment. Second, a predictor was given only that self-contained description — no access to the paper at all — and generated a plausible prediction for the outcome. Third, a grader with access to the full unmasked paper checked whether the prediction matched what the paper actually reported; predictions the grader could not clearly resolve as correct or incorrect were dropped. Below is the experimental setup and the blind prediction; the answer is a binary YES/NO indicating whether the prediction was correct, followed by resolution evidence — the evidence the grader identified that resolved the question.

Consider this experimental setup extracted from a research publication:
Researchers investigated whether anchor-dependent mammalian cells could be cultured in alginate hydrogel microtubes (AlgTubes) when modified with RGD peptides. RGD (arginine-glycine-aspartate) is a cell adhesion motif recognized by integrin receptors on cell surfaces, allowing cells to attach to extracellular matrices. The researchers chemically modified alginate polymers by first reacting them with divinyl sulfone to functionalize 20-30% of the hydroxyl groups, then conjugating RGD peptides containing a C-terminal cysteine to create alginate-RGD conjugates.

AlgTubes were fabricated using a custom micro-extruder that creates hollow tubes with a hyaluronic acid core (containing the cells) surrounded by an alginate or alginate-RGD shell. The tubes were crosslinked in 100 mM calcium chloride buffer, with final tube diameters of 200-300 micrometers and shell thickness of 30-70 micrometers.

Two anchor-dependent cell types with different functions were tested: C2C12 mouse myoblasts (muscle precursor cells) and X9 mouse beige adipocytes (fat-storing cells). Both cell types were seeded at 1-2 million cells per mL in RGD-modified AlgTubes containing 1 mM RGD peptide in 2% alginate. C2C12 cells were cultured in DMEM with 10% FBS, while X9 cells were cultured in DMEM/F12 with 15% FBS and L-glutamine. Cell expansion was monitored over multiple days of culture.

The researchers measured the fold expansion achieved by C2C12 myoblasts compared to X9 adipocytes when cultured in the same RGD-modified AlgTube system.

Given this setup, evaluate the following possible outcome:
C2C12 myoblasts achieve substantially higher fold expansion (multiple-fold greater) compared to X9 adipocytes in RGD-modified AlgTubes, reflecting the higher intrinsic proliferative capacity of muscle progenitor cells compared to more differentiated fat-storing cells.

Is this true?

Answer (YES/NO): YES